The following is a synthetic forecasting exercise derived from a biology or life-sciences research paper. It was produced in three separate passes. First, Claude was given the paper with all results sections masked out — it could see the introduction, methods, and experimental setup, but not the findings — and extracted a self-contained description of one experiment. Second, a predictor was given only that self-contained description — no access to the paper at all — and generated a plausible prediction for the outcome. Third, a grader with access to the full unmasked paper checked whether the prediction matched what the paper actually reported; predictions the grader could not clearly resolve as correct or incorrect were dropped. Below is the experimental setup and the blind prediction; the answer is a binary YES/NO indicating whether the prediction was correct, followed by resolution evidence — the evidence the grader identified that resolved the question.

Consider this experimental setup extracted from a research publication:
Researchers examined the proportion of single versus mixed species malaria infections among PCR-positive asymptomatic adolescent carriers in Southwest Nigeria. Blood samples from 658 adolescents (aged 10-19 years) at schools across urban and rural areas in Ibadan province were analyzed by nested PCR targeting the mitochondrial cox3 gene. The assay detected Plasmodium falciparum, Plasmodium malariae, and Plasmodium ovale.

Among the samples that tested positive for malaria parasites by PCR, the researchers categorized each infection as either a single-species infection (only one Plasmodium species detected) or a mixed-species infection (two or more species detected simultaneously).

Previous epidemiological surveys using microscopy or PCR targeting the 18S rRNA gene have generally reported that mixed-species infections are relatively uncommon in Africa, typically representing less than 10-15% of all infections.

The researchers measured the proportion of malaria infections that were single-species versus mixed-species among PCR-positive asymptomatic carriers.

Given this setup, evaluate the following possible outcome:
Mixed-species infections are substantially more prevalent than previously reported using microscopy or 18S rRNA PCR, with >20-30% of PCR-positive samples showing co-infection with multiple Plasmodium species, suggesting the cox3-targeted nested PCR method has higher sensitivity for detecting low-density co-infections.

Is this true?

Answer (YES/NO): YES